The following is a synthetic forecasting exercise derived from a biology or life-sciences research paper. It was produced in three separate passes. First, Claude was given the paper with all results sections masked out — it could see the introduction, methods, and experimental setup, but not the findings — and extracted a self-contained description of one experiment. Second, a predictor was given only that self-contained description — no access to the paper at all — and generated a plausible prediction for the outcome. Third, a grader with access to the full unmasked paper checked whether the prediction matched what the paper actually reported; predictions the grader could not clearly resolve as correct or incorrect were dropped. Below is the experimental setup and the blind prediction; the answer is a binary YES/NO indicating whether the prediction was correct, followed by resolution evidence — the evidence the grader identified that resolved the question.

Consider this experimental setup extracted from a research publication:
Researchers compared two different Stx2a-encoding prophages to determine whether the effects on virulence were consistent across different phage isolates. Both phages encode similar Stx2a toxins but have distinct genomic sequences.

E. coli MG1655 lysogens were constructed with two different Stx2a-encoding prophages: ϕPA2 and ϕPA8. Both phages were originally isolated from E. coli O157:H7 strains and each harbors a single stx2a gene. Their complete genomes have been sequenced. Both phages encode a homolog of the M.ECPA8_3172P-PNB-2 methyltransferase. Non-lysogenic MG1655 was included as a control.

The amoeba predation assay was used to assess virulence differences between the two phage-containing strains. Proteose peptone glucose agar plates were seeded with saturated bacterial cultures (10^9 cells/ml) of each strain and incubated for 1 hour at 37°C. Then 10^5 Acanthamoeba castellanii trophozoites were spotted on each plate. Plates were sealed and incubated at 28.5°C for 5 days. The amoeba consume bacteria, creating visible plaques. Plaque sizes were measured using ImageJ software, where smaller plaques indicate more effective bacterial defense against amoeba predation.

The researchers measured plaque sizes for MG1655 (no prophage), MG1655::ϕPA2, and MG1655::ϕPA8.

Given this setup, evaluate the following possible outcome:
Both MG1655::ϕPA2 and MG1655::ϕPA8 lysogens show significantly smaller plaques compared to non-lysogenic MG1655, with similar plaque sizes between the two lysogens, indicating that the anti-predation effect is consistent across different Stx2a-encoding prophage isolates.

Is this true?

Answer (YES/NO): NO